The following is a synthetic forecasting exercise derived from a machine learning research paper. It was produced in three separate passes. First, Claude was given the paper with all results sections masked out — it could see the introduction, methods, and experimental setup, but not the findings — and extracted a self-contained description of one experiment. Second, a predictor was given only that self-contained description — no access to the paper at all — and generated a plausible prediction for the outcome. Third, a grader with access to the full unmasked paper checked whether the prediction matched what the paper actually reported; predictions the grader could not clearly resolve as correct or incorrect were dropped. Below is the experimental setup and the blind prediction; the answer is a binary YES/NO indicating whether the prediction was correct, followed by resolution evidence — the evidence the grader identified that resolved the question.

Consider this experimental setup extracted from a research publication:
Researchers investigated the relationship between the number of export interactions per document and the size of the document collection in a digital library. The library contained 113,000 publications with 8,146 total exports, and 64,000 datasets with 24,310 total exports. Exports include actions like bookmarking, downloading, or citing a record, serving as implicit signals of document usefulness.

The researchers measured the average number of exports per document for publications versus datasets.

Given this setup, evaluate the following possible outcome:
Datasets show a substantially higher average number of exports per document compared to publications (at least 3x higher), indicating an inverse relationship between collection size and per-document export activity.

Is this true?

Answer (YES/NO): YES